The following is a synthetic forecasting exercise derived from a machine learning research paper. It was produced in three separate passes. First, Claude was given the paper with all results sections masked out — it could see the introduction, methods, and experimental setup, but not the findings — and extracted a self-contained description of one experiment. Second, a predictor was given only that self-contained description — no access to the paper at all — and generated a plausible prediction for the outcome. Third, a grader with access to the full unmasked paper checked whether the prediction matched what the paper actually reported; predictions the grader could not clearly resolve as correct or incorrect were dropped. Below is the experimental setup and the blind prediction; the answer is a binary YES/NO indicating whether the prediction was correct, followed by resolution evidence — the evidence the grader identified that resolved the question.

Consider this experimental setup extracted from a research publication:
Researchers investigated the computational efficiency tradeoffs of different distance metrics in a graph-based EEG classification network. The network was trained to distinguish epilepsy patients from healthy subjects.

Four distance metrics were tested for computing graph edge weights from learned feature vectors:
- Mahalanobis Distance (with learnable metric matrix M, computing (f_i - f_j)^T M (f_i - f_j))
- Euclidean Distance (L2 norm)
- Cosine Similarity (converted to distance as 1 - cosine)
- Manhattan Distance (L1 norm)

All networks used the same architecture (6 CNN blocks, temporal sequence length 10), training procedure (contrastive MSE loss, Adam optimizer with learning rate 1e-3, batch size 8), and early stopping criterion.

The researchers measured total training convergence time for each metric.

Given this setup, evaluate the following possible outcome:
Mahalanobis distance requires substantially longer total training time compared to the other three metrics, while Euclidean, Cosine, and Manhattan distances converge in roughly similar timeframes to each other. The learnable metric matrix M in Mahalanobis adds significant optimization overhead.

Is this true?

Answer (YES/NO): YES